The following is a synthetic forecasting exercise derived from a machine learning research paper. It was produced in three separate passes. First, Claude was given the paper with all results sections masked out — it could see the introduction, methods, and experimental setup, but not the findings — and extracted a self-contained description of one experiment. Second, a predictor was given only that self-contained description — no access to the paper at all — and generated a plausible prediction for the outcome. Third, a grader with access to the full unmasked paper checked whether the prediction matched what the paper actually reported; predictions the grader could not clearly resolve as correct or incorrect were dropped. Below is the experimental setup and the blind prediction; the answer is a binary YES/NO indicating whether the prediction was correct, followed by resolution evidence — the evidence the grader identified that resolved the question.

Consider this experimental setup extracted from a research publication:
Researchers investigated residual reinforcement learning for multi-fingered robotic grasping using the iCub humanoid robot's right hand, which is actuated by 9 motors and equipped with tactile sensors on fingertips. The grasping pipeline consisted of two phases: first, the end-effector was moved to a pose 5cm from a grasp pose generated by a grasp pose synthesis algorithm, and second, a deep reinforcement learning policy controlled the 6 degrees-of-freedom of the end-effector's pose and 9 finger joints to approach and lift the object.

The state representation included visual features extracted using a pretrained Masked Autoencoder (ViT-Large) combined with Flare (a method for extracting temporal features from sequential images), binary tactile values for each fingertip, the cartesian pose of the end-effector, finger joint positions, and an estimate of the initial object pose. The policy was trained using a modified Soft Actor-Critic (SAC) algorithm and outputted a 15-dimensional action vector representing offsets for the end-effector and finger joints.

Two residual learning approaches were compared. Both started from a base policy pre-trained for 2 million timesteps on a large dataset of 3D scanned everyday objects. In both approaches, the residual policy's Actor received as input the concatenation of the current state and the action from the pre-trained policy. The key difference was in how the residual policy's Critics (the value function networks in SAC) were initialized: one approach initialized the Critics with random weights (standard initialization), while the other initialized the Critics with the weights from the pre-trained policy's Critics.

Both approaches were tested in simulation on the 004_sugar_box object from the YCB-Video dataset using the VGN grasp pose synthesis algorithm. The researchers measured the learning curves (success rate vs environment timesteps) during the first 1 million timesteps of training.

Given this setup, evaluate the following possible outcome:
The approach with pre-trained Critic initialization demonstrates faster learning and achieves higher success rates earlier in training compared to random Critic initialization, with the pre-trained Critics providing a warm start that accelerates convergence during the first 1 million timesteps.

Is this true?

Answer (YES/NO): YES